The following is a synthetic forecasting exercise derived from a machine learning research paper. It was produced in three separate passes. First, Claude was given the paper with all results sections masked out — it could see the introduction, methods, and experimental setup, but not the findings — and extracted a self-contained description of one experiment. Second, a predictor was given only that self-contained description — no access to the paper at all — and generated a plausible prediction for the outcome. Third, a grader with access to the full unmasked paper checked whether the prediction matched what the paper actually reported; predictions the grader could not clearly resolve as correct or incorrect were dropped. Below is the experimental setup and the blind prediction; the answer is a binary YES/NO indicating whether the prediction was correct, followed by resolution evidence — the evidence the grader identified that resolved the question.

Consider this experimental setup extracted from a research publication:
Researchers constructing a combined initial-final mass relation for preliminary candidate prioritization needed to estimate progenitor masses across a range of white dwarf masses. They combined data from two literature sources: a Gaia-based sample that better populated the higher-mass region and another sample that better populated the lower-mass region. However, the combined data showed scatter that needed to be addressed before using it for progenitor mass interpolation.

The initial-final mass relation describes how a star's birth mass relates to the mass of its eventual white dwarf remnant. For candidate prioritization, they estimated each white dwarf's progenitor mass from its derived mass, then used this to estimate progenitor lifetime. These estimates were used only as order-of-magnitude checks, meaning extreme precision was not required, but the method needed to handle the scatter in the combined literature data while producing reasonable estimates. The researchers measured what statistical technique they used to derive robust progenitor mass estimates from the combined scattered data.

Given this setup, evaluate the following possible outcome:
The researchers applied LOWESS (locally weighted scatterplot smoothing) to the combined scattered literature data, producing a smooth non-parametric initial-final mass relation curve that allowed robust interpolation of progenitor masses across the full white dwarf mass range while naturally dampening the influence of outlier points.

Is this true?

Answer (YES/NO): NO